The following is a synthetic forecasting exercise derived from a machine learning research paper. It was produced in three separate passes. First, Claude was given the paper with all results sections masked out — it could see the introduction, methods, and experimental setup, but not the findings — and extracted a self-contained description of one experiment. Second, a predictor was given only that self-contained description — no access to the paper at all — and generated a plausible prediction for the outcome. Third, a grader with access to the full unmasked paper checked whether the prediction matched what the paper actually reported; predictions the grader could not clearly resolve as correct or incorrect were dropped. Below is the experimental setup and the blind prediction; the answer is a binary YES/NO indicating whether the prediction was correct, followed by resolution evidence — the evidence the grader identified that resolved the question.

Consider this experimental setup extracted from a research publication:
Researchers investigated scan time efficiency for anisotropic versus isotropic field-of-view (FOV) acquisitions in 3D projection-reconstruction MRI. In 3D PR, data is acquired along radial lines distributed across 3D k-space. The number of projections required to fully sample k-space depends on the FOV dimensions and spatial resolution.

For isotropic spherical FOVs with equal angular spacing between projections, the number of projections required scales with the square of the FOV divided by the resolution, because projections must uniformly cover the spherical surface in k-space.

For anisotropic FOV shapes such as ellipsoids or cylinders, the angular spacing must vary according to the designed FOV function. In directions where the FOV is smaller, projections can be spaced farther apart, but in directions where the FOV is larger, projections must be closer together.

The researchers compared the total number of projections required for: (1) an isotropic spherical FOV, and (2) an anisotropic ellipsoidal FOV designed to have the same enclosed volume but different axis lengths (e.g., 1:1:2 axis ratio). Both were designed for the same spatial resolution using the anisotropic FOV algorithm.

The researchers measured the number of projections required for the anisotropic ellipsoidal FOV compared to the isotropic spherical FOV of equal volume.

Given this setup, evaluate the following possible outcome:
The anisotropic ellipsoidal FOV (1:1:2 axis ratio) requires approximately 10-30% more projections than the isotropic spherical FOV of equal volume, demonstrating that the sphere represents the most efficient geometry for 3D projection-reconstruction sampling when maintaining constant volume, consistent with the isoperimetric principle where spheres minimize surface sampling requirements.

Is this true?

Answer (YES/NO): NO